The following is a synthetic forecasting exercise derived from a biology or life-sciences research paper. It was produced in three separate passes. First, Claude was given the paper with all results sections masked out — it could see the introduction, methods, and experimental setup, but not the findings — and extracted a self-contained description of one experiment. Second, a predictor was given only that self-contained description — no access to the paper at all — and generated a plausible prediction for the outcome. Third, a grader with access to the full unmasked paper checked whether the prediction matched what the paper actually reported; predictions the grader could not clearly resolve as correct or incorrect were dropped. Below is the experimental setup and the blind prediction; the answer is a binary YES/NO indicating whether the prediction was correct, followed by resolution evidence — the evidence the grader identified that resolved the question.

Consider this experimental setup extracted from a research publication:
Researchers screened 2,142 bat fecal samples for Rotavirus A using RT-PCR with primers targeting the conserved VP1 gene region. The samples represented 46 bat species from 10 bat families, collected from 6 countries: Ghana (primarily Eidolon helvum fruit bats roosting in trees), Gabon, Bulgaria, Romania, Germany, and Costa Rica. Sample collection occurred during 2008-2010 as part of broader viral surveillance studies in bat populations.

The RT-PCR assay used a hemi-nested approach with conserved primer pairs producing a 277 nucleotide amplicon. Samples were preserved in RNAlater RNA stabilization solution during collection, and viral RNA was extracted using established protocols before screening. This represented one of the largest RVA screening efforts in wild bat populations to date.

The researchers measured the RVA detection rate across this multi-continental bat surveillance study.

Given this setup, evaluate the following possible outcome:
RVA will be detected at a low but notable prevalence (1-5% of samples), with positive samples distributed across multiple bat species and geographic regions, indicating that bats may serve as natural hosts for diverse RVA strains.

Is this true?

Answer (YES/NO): NO